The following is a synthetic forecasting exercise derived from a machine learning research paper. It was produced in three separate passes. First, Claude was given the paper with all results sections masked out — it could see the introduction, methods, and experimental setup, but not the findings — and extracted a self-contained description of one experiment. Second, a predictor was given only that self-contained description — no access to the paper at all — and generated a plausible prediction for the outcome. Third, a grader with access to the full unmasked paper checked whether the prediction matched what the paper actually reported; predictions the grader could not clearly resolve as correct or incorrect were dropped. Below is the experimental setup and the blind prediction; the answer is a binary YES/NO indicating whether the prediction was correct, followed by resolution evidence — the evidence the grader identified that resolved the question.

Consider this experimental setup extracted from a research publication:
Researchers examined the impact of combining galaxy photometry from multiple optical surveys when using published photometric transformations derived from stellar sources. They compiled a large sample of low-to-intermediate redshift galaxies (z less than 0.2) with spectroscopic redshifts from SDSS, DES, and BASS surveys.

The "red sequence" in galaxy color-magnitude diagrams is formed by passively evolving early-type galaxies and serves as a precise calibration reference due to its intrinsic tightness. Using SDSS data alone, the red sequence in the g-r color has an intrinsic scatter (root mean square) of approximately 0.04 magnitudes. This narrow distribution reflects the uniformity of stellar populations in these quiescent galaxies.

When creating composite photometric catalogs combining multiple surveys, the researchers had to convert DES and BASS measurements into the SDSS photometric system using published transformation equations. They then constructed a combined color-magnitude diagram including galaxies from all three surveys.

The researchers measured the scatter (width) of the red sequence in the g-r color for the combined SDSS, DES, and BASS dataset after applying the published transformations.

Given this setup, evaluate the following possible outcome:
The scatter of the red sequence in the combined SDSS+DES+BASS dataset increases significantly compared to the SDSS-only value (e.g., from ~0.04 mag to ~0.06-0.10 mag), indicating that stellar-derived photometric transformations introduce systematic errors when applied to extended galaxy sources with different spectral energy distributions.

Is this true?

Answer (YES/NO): YES